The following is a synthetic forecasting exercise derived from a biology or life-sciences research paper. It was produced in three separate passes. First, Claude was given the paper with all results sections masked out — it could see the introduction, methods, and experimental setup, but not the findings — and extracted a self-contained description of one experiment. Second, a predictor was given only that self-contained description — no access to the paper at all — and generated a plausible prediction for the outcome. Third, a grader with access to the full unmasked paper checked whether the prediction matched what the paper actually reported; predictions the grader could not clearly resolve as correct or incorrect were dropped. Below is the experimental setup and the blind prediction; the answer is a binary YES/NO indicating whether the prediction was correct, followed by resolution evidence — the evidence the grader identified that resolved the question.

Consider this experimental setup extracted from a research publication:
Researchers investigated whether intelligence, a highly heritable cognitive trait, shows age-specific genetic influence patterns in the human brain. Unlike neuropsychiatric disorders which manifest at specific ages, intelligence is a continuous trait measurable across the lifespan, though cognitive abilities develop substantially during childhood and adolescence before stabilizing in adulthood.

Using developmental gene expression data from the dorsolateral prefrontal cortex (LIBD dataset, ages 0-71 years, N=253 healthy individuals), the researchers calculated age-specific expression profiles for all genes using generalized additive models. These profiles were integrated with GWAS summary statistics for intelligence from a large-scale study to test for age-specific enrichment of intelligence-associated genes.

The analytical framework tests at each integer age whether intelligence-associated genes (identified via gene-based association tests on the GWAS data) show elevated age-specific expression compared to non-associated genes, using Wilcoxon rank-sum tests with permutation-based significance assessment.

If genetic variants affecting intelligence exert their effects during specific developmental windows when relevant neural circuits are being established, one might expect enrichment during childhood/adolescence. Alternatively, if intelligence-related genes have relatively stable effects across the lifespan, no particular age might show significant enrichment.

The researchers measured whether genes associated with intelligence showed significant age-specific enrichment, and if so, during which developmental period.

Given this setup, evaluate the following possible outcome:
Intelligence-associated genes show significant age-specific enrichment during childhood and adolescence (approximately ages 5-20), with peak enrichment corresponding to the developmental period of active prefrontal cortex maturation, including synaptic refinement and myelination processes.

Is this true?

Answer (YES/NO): NO